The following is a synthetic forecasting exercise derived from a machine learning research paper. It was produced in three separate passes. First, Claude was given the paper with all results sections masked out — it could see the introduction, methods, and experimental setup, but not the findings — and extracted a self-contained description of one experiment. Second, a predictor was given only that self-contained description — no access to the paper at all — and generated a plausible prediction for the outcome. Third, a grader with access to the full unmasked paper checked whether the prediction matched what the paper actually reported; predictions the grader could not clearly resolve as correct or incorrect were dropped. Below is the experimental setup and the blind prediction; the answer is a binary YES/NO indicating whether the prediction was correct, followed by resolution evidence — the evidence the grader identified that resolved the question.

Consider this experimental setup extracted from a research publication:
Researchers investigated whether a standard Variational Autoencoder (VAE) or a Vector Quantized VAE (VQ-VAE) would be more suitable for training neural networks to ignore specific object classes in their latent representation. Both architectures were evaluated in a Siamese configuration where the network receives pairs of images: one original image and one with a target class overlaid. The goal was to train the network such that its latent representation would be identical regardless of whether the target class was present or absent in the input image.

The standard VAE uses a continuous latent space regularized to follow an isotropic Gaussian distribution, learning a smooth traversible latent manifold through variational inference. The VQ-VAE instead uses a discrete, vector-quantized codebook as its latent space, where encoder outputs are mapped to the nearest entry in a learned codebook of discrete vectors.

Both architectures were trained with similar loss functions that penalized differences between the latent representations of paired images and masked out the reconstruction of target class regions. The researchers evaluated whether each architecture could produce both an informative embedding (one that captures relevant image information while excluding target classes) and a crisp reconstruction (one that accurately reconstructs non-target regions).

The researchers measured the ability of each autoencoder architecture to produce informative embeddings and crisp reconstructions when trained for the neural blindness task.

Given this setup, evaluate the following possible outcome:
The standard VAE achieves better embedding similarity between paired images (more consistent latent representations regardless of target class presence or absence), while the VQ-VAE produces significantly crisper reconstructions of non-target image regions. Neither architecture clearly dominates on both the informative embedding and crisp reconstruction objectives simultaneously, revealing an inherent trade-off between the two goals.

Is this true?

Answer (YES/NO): NO